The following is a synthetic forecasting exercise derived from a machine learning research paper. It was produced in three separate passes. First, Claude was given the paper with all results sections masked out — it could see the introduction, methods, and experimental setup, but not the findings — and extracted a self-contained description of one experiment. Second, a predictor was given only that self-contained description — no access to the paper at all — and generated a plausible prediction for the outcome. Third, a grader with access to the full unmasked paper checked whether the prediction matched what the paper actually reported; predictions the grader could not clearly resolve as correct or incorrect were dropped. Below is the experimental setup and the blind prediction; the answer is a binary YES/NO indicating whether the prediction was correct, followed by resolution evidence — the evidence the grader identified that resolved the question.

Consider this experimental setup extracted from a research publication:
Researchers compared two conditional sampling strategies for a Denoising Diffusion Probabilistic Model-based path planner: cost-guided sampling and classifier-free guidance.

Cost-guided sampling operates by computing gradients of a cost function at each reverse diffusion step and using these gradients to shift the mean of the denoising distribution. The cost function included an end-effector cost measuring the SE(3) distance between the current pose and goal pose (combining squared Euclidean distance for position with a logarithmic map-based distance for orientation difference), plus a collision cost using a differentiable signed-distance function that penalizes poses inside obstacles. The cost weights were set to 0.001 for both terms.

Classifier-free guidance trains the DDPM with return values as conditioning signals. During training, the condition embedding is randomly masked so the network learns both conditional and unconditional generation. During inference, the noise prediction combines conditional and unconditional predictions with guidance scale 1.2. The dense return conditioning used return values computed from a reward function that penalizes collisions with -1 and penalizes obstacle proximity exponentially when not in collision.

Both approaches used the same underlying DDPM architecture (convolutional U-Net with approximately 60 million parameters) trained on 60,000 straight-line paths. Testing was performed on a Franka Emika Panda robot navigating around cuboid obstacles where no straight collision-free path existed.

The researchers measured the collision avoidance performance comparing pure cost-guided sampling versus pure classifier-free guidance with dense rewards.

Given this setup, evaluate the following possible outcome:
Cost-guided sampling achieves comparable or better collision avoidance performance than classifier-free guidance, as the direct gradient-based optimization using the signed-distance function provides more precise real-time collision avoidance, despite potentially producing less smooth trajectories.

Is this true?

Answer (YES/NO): NO